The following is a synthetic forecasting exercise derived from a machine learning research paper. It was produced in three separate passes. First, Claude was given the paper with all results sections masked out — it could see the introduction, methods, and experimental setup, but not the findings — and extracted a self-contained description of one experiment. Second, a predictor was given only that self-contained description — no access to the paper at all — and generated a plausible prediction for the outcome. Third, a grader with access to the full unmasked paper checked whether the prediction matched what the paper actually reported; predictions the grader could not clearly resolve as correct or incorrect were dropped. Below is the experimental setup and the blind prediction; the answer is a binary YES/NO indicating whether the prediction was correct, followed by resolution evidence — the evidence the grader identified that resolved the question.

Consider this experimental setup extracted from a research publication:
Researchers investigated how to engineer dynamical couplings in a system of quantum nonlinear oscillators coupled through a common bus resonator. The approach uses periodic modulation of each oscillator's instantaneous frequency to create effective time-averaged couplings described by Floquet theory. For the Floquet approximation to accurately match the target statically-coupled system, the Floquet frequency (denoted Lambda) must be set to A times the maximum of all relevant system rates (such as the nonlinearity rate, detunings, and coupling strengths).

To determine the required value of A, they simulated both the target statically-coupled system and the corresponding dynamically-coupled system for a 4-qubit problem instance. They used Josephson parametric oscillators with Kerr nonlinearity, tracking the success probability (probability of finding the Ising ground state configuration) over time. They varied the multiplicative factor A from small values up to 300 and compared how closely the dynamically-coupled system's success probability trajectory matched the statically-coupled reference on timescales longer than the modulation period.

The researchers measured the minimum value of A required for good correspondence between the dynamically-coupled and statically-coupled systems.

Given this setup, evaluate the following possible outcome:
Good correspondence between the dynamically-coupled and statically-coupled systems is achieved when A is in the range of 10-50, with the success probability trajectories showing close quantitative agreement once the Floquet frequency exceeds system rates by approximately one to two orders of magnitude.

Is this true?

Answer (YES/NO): NO